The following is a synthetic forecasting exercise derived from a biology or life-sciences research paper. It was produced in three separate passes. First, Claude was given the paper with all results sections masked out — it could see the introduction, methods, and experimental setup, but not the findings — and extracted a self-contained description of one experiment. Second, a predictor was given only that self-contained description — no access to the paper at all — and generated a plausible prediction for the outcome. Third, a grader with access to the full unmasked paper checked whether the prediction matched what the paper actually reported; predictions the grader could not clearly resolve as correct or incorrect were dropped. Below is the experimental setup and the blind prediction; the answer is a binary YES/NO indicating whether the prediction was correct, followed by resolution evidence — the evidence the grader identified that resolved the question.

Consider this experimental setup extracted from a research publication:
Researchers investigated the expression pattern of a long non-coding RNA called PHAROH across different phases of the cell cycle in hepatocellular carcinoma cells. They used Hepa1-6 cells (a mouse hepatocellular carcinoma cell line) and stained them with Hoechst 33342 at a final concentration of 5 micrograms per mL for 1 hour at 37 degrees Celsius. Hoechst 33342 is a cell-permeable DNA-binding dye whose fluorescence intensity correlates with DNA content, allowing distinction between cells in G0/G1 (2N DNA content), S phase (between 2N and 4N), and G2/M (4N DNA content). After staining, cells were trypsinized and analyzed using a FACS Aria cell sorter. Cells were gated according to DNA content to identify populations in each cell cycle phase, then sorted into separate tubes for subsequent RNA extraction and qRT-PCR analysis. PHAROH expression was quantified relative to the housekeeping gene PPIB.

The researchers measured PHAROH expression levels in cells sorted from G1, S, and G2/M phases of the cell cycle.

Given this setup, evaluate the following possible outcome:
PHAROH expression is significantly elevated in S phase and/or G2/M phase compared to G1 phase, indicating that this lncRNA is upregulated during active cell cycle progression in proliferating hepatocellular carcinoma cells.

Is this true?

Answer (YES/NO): NO